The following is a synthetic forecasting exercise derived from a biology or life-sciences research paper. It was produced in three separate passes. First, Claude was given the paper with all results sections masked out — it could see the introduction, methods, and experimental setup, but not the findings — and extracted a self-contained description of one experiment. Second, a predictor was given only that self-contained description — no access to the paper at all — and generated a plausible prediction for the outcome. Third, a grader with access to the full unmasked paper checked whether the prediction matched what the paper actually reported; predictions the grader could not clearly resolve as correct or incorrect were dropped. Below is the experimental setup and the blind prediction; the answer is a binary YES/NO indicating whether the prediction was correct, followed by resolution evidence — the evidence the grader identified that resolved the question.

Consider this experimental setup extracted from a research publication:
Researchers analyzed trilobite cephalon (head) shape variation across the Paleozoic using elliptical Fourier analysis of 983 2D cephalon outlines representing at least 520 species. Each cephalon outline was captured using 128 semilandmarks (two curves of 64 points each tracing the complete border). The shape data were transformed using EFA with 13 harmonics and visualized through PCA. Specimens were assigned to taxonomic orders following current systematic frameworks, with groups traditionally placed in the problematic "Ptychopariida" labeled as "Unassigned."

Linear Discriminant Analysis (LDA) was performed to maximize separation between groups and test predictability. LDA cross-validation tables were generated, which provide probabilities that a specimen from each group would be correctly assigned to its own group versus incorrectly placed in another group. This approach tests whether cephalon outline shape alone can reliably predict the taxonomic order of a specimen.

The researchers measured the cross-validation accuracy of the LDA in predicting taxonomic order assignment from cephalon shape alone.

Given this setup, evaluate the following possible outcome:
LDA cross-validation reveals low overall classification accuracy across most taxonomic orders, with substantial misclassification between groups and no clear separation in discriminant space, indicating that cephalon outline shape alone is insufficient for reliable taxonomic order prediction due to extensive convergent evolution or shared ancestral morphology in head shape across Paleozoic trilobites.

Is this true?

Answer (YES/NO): NO